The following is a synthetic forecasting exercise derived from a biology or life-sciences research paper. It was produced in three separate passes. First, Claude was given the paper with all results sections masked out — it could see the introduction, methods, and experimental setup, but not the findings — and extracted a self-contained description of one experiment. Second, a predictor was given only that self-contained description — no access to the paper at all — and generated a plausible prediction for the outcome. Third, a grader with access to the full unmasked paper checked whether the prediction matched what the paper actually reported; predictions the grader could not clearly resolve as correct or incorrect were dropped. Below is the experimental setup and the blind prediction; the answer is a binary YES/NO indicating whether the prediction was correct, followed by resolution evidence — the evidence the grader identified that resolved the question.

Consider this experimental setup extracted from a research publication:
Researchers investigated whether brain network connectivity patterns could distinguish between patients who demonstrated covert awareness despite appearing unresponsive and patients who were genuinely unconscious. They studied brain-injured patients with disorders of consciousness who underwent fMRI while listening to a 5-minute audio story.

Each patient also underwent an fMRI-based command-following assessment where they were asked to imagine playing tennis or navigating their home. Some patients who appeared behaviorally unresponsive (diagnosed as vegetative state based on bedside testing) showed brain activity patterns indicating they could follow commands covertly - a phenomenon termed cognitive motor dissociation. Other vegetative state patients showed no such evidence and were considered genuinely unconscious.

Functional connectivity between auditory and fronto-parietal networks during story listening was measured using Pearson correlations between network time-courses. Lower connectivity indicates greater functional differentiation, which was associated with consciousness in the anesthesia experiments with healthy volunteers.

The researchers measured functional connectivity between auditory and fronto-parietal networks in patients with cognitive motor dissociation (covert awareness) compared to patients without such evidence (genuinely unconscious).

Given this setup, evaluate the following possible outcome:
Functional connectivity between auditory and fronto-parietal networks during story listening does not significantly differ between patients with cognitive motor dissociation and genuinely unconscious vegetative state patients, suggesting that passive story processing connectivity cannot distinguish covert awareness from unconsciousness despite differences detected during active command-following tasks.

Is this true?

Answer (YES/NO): NO